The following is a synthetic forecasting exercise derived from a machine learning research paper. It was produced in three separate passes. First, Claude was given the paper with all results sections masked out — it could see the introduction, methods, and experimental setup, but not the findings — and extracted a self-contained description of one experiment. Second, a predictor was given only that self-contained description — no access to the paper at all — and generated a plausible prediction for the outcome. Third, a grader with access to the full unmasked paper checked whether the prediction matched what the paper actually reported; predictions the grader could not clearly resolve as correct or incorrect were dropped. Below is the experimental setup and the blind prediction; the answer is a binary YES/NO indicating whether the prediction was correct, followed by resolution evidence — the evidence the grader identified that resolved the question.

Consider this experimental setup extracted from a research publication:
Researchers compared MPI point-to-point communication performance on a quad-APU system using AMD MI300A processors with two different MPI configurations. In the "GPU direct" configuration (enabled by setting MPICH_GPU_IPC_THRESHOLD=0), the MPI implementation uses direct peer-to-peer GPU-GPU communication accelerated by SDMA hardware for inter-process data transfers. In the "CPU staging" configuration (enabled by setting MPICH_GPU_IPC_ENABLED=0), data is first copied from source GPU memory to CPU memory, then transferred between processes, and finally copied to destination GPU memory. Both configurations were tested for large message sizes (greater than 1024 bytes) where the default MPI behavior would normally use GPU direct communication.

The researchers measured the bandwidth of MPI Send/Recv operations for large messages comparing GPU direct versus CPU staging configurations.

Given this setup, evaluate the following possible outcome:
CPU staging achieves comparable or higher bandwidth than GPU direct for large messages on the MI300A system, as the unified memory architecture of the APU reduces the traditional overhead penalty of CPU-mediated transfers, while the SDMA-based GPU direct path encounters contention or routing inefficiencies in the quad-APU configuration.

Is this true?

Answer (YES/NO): YES